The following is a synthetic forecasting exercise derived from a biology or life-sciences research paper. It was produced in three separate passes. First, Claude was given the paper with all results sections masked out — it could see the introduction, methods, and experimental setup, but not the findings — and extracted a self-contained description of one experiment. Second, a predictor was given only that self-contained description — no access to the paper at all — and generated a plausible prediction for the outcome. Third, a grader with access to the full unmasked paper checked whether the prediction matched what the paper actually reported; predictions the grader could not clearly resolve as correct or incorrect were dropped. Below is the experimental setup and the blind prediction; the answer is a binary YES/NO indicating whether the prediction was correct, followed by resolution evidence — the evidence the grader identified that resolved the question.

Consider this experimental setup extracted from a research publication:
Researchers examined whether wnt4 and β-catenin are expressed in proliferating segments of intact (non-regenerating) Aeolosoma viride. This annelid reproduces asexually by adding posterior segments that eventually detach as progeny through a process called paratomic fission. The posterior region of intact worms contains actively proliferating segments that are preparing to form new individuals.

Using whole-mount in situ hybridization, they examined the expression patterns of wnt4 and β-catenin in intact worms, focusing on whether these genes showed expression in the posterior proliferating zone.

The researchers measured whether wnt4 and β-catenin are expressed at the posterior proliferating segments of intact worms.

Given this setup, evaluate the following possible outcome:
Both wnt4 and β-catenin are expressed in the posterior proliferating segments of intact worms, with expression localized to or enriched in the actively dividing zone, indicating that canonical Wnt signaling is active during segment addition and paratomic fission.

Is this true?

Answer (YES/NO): YES